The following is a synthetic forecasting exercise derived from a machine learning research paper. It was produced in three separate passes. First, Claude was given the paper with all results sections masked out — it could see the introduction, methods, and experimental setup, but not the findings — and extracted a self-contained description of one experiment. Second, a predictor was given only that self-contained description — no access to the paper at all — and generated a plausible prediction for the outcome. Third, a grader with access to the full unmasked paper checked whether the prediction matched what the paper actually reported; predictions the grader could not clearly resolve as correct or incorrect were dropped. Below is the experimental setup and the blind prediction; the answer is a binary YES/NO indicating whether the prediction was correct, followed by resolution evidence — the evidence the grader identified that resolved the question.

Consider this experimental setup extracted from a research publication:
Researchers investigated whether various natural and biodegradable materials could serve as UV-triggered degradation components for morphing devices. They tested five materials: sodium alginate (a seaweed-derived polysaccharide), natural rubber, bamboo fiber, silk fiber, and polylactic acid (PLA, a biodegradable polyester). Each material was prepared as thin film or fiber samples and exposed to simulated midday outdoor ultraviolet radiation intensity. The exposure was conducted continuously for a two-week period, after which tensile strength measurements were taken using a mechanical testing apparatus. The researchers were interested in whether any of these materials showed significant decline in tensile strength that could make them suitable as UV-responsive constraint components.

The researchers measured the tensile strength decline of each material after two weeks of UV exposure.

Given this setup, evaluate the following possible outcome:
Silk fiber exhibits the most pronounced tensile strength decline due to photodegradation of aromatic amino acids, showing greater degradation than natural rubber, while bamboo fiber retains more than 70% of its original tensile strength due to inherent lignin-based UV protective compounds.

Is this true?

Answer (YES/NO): NO